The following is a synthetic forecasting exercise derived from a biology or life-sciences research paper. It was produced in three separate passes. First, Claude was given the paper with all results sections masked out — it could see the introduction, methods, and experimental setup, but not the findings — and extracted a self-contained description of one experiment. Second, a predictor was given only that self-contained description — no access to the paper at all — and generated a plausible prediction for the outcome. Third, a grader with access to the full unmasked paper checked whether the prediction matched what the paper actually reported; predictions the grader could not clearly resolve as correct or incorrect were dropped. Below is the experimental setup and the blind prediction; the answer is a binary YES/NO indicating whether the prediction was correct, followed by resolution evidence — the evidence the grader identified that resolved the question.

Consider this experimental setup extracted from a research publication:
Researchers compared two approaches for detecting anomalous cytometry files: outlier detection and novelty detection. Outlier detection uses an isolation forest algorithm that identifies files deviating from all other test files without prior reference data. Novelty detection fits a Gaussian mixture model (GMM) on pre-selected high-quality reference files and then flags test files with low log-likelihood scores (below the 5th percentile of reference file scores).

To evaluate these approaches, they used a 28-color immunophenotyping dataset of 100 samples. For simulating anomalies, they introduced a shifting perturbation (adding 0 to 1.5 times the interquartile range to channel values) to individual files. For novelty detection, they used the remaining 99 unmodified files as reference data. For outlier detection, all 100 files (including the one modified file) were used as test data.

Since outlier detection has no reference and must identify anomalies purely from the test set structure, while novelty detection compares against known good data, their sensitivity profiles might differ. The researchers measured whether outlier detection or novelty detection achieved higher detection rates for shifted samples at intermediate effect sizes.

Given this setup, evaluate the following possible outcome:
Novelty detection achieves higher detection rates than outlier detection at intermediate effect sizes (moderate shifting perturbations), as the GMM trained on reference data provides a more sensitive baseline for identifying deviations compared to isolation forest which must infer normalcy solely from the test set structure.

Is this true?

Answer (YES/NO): YES